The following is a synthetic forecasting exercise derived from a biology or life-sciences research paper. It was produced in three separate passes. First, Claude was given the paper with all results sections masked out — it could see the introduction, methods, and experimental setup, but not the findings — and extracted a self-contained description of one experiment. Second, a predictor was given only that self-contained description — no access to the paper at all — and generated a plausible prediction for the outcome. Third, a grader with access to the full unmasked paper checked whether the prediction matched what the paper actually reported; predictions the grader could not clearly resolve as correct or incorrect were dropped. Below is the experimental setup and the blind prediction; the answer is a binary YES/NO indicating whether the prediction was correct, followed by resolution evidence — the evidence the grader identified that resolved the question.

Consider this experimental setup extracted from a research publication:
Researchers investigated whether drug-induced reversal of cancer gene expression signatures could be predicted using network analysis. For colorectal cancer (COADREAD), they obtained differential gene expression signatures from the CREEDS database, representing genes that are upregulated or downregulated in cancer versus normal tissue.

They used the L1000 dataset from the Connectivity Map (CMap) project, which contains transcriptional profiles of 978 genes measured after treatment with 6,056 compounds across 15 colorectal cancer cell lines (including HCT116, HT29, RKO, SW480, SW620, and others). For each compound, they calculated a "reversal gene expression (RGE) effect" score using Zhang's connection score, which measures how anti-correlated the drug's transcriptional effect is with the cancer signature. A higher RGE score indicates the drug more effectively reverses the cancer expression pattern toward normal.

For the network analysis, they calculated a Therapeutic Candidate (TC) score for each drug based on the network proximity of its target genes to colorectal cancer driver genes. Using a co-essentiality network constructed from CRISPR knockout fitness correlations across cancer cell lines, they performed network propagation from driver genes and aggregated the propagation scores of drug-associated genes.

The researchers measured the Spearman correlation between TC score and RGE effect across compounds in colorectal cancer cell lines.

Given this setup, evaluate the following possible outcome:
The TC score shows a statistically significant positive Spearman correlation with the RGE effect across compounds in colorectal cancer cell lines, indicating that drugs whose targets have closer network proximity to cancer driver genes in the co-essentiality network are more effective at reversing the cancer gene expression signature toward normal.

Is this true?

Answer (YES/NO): YES